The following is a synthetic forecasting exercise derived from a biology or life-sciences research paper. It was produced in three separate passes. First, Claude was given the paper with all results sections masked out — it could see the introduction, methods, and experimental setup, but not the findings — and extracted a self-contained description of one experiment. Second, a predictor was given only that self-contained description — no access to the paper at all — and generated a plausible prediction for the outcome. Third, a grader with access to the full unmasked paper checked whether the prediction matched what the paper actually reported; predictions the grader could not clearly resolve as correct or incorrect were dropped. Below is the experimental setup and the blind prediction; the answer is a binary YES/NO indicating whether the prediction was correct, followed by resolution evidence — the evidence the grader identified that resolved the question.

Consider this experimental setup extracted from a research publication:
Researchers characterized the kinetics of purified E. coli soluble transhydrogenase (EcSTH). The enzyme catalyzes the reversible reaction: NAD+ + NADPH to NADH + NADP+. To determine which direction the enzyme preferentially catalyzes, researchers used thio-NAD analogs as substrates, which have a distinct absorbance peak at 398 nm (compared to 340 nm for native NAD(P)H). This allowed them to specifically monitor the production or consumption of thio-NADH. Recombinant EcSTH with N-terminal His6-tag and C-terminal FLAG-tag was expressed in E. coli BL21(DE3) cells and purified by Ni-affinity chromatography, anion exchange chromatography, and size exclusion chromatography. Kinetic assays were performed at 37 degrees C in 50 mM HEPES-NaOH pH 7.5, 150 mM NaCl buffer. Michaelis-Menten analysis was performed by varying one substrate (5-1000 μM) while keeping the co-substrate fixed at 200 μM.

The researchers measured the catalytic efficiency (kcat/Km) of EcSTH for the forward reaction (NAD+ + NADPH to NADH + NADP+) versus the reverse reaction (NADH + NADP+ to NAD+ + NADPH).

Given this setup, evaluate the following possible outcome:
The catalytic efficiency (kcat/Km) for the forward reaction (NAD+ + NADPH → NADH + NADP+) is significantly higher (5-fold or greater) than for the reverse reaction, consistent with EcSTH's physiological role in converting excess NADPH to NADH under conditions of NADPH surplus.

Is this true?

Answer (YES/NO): NO